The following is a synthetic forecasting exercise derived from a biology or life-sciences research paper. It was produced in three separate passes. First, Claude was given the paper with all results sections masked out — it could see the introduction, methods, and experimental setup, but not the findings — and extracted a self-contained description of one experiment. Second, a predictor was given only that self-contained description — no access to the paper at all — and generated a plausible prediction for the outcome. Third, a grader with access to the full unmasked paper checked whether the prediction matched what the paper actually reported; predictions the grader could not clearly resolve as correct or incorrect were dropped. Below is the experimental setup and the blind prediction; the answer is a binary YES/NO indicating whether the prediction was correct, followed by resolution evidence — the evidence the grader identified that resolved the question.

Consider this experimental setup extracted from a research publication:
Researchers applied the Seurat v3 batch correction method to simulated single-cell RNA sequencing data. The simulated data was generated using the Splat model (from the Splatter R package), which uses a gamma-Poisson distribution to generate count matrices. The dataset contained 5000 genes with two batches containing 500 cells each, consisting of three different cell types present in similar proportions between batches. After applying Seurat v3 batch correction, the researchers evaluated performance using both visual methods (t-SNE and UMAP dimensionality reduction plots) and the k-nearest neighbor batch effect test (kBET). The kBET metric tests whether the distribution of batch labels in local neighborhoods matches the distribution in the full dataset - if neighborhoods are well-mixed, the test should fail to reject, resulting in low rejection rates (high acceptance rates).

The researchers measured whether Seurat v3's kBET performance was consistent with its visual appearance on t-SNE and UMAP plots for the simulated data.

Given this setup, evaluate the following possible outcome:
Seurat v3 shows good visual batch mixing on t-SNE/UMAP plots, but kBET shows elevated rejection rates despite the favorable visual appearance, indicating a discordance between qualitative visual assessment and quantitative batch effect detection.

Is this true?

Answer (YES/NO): YES